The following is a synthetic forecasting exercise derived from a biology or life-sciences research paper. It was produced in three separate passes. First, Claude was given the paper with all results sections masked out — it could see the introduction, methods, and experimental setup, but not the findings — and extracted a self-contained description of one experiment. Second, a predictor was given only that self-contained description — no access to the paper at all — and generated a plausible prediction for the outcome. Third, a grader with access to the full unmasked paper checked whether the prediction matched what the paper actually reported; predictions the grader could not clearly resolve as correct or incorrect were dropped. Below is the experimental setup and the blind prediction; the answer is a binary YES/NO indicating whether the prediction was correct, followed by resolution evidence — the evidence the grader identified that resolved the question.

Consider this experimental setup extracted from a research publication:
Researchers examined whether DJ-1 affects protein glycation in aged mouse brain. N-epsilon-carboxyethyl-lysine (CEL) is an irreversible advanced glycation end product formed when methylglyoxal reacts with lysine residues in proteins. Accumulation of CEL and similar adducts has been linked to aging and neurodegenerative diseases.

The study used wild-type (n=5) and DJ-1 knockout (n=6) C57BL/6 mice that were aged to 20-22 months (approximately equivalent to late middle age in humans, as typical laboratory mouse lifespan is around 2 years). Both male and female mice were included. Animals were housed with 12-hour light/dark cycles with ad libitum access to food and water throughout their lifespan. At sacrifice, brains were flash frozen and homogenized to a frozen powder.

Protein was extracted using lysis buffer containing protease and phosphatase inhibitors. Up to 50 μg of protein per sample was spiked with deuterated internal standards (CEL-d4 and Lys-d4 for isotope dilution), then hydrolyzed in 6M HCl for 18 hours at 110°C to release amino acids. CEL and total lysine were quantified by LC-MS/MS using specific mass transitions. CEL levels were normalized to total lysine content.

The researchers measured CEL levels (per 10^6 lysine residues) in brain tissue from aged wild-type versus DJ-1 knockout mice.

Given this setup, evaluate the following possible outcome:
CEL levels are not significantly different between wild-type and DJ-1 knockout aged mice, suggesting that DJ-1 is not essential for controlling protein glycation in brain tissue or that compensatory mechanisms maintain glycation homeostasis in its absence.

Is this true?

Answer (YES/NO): NO